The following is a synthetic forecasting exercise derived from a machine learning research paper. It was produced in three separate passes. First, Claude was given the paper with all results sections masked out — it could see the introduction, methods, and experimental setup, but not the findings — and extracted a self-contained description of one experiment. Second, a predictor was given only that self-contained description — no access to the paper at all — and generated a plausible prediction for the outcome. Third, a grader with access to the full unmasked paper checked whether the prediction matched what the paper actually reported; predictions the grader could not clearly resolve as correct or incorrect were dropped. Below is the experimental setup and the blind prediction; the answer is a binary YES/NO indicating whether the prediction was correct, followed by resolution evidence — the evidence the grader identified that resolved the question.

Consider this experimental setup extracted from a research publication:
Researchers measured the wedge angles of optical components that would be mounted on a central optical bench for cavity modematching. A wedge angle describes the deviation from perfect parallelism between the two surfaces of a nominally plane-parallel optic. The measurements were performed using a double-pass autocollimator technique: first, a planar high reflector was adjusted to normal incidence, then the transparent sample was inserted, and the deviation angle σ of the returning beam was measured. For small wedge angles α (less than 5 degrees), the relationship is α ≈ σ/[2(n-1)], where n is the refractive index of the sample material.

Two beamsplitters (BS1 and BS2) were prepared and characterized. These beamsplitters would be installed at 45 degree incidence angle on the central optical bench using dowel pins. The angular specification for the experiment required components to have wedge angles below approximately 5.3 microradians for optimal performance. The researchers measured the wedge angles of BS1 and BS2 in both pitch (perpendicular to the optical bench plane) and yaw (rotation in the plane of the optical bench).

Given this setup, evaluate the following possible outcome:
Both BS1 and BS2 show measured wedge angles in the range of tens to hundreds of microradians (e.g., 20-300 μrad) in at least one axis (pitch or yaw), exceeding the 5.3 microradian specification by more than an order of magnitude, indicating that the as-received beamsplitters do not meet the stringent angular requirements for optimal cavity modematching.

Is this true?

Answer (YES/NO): NO